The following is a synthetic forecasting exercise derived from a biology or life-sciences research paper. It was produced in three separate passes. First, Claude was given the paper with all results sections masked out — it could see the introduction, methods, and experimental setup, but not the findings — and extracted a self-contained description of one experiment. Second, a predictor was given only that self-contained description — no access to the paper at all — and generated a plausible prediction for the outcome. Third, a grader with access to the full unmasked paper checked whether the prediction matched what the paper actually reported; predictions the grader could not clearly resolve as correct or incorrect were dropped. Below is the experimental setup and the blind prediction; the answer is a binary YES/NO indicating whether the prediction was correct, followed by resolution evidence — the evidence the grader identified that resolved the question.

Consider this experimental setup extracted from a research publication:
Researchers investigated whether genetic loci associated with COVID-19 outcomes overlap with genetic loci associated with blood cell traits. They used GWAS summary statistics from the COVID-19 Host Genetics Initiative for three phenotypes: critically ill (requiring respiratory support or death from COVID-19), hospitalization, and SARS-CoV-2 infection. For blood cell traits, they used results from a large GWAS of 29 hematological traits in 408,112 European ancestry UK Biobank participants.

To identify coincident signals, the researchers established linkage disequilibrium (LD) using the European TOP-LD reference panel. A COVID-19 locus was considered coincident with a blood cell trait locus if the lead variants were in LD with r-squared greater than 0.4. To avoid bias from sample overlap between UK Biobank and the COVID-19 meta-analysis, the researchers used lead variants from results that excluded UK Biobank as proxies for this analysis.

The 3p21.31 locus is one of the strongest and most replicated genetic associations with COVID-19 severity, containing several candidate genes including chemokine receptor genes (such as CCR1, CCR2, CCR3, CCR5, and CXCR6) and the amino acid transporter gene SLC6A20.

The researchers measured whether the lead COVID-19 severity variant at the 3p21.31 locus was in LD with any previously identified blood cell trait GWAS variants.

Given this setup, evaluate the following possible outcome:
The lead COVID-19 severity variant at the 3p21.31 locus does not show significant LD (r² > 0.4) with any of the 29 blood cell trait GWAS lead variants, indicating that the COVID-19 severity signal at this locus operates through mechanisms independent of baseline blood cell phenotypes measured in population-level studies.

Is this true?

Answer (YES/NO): NO